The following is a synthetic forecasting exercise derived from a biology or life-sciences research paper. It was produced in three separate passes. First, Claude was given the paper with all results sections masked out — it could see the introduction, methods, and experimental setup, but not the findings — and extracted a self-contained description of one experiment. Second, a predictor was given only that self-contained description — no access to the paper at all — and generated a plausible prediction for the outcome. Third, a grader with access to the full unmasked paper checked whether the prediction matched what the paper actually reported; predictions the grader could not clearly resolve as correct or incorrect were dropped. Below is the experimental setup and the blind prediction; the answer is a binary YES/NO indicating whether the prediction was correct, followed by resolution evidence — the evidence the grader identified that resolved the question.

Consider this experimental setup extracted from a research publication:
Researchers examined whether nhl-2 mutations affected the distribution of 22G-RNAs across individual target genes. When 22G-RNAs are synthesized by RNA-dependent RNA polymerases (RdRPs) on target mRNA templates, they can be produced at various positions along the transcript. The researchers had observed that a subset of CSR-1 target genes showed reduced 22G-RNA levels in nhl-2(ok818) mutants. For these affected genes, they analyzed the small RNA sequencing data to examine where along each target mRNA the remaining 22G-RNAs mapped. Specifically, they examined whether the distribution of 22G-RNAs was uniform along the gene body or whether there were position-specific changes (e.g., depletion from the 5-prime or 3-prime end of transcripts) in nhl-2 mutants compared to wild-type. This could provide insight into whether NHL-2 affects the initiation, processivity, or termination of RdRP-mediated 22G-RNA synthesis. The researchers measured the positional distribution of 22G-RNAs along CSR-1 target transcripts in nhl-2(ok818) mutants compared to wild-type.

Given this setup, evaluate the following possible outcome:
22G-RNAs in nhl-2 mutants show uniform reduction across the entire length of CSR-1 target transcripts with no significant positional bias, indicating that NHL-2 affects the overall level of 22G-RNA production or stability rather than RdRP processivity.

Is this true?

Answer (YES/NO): NO